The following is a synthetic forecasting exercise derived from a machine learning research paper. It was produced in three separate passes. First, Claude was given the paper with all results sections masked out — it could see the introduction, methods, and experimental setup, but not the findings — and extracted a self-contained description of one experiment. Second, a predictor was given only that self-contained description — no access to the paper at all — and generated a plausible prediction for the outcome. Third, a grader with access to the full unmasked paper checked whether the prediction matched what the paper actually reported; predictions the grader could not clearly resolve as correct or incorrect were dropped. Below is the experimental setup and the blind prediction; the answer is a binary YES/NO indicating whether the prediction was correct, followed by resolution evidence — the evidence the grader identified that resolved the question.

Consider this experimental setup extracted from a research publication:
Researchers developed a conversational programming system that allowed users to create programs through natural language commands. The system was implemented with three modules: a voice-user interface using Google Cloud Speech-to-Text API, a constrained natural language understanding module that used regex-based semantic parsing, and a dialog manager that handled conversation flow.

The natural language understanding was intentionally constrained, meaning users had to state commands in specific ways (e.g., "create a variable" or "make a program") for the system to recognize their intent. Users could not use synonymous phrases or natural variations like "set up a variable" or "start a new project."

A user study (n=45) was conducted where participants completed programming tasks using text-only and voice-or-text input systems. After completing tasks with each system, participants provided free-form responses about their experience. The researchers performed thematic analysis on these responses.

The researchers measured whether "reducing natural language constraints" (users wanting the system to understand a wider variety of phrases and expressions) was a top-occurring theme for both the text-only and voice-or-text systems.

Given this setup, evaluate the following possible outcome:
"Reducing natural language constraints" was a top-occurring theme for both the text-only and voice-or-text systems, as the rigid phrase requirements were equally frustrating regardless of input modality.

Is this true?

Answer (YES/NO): YES